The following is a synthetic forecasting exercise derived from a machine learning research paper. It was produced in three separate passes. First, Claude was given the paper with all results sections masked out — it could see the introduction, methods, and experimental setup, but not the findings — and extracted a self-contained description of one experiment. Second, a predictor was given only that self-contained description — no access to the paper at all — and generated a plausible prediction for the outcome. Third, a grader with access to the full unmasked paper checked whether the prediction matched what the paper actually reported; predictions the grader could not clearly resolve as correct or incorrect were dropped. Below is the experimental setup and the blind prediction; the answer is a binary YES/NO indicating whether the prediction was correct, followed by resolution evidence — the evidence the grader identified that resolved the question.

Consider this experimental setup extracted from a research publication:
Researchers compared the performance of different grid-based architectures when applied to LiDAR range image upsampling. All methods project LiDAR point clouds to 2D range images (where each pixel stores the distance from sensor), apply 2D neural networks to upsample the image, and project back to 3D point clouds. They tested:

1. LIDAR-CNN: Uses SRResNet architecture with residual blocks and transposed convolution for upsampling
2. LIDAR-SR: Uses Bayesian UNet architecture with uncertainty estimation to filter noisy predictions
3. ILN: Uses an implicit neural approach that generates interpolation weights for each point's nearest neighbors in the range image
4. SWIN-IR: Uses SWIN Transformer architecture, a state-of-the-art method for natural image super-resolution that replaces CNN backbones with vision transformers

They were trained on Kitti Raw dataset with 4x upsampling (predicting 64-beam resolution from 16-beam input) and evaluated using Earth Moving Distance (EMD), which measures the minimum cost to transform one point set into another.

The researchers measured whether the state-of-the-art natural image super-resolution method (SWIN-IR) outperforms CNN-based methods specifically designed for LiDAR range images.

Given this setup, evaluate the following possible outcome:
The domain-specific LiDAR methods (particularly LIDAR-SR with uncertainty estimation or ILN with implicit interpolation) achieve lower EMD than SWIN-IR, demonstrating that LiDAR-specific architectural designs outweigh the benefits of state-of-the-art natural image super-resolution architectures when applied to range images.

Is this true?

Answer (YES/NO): YES